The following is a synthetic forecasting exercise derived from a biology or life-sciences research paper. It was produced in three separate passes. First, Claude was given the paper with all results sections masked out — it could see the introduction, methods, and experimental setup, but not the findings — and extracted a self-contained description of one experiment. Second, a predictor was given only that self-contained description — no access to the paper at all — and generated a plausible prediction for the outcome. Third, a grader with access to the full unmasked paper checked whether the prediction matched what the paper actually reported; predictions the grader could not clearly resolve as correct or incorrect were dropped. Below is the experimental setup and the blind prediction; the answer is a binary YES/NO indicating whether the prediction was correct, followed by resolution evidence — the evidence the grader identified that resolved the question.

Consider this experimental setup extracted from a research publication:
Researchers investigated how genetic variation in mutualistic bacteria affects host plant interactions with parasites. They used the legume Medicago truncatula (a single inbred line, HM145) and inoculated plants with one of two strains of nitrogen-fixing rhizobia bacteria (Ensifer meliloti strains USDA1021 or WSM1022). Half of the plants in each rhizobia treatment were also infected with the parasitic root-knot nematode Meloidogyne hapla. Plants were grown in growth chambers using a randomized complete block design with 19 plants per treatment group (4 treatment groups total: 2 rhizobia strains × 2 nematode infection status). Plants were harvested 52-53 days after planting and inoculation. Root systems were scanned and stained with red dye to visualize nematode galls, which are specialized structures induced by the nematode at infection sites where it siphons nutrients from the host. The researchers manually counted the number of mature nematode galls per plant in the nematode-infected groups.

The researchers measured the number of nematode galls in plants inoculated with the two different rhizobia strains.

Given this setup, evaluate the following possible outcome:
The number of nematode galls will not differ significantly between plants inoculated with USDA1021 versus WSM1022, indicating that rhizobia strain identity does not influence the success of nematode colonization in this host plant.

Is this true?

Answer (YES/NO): NO